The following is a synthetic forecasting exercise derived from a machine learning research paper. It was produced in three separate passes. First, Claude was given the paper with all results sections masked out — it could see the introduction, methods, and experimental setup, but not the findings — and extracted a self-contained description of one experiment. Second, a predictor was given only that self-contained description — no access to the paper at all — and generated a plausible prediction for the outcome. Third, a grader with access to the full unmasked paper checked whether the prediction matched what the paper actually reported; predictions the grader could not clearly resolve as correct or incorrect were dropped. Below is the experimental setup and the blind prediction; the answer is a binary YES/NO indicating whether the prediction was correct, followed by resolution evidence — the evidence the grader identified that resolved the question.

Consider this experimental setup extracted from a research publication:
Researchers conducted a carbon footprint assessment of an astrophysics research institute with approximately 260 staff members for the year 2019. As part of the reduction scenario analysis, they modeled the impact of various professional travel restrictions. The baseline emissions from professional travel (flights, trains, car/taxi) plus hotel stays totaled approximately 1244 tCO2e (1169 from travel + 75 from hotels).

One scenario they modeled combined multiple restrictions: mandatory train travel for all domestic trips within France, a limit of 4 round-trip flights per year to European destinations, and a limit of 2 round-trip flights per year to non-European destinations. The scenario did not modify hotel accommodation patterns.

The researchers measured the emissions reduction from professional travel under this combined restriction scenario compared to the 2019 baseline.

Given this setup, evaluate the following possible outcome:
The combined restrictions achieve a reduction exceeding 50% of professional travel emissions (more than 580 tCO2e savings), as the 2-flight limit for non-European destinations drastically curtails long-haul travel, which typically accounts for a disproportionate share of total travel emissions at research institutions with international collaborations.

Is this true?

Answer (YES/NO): NO